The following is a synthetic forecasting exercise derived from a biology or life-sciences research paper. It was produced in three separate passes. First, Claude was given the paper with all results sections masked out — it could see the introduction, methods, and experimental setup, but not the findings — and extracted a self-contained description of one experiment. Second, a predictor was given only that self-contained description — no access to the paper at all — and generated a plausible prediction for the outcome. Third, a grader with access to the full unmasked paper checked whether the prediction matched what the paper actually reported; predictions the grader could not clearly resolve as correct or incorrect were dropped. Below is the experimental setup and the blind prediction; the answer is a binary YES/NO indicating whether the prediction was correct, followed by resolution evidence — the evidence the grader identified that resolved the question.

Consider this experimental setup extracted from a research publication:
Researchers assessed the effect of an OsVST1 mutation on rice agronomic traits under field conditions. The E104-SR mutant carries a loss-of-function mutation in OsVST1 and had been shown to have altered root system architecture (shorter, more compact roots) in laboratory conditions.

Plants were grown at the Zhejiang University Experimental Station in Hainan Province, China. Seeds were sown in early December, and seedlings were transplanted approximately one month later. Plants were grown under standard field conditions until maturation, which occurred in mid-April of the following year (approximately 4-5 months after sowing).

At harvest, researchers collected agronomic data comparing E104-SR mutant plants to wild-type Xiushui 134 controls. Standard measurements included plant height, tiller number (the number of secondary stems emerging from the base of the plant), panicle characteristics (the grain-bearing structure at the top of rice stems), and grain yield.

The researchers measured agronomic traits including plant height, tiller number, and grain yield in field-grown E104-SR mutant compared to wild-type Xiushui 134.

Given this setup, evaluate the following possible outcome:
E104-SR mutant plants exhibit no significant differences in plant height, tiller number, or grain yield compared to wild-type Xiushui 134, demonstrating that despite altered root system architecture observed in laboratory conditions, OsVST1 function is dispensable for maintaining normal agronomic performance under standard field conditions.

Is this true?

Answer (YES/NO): NO